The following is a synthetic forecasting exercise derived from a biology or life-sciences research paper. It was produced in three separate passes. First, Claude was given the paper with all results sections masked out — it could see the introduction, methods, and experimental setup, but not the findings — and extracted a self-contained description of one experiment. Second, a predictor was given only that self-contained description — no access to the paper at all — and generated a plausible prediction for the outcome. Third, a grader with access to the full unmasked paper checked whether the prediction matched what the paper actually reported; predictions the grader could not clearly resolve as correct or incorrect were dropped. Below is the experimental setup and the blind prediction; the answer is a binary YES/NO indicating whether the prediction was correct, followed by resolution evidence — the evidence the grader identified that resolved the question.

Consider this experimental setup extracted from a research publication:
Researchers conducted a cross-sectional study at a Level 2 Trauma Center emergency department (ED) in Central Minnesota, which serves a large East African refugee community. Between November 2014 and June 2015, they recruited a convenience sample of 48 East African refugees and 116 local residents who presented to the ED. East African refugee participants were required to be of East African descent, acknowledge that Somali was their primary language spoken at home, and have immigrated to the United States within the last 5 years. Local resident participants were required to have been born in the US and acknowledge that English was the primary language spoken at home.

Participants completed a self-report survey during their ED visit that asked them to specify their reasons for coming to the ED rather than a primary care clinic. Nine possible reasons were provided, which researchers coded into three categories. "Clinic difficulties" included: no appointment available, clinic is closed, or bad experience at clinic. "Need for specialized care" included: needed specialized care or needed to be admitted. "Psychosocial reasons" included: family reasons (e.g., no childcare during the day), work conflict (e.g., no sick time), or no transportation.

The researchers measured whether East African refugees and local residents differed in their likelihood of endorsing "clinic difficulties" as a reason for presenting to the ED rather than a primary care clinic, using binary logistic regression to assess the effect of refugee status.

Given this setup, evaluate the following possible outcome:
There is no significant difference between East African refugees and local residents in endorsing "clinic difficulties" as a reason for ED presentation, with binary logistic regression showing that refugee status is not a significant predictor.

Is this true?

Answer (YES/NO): NO